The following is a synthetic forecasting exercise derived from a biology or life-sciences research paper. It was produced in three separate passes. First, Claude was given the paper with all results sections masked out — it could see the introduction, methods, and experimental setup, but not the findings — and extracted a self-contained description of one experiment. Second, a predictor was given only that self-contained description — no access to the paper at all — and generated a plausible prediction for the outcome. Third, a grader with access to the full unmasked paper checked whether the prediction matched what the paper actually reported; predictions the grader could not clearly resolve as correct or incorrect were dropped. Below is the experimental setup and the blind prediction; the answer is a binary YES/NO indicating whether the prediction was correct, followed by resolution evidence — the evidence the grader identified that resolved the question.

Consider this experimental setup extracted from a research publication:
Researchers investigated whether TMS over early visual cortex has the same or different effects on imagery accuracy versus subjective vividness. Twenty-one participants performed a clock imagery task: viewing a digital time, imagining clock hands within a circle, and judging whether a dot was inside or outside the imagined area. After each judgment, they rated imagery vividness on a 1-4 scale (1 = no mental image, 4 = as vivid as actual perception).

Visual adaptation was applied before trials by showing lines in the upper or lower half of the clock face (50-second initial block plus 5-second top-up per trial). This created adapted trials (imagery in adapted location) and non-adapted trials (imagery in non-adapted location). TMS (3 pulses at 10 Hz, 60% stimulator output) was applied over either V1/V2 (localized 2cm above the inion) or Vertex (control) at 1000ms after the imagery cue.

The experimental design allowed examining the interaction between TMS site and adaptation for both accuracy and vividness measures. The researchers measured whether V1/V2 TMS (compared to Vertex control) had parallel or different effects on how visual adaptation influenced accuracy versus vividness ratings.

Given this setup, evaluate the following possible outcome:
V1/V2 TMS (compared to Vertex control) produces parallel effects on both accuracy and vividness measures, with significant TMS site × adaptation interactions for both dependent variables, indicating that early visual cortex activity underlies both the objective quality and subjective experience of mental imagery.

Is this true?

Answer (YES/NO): NO